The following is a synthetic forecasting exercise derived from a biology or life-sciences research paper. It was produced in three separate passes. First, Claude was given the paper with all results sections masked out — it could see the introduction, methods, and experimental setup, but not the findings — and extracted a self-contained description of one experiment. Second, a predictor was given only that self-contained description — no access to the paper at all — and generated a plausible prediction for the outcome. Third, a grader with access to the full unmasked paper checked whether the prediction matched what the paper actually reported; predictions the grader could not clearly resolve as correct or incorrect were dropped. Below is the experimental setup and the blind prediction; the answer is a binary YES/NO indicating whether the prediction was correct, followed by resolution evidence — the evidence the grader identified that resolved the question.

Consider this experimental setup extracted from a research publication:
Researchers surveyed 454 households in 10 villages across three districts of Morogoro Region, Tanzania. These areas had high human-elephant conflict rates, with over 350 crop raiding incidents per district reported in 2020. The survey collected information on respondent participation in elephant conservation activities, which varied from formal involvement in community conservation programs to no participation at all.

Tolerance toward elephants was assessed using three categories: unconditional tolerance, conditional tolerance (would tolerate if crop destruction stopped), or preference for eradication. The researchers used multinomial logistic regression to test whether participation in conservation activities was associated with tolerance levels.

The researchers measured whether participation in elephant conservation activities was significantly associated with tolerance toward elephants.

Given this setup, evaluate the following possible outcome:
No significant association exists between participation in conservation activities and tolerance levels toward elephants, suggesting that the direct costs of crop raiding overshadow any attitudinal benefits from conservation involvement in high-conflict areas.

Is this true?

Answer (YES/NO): YES